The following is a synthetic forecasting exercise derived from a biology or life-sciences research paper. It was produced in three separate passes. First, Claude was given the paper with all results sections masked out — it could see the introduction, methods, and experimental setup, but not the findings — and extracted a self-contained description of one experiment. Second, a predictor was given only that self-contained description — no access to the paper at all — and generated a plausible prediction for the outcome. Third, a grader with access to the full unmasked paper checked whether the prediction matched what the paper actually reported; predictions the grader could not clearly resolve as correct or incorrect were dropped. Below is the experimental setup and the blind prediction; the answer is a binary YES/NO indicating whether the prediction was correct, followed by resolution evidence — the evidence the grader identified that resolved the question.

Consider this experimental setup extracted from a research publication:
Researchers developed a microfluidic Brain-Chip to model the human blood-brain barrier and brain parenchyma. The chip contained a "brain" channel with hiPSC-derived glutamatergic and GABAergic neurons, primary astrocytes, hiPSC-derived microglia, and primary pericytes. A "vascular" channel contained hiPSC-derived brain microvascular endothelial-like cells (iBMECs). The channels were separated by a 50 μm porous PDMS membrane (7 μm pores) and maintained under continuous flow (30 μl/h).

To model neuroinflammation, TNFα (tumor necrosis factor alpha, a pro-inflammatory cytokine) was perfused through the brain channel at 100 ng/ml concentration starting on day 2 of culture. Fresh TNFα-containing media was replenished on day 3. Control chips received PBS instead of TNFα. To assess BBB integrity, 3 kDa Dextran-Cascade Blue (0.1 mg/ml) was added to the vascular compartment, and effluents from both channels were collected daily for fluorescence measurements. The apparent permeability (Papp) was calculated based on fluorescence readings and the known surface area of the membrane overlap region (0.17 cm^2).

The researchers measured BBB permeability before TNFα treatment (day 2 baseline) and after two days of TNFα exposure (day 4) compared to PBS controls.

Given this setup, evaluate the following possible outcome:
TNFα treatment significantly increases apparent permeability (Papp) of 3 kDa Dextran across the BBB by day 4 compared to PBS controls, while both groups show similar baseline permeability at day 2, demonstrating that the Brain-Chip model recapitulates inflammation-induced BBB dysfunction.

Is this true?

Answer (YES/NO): YES